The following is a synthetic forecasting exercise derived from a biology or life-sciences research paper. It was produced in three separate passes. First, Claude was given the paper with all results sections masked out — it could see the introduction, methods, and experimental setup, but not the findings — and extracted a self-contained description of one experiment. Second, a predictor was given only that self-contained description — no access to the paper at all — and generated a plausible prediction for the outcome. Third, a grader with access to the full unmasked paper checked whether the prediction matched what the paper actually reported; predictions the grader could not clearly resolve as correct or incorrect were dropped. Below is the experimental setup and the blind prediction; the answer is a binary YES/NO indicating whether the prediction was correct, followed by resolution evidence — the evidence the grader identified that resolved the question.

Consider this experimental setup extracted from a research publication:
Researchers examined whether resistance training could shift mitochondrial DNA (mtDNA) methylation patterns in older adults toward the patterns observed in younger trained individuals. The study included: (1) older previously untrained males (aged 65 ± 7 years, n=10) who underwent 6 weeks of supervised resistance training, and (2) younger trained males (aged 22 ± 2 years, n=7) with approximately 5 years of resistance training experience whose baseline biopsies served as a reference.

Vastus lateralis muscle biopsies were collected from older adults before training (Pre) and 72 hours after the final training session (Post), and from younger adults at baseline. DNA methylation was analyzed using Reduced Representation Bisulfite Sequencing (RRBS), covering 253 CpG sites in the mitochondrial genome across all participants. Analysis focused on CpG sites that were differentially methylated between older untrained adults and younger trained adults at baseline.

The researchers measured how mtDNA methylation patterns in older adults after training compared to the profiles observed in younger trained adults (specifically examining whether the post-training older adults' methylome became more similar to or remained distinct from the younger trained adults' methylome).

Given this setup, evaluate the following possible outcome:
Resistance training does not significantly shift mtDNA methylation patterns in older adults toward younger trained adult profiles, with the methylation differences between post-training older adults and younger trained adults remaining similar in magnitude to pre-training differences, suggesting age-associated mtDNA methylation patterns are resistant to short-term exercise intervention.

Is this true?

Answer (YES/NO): NO